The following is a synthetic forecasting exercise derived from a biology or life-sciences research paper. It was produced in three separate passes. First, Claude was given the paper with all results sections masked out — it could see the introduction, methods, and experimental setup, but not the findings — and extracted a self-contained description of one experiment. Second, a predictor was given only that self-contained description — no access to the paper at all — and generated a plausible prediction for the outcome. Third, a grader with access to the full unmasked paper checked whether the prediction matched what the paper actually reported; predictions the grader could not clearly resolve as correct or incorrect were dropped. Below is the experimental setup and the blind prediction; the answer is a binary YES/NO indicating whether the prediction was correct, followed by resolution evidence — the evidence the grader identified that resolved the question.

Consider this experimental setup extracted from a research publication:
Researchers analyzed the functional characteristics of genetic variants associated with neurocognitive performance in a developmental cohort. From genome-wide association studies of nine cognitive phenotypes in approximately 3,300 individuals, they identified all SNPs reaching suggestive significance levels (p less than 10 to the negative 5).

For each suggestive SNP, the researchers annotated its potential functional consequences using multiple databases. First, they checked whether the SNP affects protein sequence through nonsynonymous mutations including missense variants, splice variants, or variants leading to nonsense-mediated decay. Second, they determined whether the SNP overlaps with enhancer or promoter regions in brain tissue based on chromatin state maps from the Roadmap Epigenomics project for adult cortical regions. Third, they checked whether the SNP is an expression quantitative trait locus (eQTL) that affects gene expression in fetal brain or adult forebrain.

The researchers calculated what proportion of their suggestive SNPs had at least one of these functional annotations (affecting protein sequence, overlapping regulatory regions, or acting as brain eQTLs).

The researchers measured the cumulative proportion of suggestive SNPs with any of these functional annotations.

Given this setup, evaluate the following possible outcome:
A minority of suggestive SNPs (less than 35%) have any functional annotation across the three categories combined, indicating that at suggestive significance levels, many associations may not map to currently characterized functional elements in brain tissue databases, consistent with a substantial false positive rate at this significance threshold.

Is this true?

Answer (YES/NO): YES